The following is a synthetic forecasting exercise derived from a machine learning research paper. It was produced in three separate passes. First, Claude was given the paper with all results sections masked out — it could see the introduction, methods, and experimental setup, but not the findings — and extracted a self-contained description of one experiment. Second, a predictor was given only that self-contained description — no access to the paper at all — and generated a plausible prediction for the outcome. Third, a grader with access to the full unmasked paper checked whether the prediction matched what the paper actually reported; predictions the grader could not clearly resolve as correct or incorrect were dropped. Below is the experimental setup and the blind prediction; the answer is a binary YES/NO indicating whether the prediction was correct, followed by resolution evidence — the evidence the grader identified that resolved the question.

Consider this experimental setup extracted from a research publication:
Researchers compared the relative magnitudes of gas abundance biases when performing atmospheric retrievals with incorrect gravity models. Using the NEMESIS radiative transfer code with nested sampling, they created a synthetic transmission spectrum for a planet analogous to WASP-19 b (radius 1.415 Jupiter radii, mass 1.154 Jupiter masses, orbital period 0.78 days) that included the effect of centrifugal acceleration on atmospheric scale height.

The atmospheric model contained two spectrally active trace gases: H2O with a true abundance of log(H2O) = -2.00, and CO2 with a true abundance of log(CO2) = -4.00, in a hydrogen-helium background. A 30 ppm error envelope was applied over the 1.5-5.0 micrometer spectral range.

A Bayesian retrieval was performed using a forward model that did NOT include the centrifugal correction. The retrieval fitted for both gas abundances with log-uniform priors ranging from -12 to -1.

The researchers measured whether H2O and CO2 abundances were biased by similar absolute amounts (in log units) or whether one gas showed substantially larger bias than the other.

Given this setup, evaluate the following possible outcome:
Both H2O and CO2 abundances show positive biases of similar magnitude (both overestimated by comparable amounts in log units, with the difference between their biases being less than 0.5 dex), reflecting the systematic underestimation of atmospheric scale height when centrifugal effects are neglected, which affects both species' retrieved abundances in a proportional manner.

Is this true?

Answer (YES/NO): NO